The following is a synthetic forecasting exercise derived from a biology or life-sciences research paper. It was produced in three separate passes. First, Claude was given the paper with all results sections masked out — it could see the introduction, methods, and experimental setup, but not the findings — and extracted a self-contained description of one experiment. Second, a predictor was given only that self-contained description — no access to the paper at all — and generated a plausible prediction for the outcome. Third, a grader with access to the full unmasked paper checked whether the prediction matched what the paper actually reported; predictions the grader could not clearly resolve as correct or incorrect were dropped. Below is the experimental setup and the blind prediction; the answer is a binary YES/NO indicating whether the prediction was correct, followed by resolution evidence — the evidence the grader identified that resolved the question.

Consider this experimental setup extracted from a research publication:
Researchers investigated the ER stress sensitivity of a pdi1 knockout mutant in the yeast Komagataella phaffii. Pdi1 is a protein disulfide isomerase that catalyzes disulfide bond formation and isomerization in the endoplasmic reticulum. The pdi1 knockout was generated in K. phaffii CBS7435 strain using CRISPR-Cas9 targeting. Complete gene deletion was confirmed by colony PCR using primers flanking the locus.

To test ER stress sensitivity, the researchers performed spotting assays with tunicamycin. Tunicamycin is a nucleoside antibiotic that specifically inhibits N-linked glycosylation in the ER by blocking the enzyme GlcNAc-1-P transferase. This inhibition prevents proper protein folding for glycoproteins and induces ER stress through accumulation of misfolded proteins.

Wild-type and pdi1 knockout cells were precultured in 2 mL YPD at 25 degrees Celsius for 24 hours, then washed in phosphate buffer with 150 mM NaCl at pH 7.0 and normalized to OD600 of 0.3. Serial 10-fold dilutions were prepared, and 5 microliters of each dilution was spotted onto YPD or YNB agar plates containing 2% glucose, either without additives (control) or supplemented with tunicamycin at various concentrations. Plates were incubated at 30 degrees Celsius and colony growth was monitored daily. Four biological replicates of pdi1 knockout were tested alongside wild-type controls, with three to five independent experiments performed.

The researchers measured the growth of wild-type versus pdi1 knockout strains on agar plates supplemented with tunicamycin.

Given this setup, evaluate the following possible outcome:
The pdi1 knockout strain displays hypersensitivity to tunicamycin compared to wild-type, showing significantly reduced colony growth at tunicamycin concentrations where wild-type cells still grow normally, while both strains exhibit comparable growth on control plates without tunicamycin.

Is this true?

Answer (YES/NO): NO